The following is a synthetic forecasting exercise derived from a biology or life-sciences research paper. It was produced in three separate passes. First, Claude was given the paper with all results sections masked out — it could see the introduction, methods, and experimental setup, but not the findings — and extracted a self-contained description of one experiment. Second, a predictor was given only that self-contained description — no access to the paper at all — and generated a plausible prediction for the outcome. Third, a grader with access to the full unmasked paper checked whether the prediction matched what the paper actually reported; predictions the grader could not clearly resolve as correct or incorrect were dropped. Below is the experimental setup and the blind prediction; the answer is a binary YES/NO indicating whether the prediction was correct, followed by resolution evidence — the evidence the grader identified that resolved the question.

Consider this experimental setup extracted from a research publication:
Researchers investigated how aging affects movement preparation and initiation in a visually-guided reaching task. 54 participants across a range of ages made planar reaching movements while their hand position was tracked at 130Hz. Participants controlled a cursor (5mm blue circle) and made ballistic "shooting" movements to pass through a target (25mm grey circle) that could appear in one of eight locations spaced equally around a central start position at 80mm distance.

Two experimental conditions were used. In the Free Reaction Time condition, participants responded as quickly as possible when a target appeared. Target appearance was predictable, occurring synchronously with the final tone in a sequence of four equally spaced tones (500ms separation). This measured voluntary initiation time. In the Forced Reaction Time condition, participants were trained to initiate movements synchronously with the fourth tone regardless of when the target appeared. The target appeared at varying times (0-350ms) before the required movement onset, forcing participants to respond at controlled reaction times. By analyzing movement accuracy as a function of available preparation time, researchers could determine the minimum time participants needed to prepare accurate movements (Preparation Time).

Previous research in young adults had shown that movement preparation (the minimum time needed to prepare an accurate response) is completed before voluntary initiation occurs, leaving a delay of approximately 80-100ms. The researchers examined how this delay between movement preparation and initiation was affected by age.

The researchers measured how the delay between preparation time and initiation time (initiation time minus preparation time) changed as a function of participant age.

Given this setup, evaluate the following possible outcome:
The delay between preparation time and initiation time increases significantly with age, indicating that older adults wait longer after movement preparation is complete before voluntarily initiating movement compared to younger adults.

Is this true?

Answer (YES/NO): NO